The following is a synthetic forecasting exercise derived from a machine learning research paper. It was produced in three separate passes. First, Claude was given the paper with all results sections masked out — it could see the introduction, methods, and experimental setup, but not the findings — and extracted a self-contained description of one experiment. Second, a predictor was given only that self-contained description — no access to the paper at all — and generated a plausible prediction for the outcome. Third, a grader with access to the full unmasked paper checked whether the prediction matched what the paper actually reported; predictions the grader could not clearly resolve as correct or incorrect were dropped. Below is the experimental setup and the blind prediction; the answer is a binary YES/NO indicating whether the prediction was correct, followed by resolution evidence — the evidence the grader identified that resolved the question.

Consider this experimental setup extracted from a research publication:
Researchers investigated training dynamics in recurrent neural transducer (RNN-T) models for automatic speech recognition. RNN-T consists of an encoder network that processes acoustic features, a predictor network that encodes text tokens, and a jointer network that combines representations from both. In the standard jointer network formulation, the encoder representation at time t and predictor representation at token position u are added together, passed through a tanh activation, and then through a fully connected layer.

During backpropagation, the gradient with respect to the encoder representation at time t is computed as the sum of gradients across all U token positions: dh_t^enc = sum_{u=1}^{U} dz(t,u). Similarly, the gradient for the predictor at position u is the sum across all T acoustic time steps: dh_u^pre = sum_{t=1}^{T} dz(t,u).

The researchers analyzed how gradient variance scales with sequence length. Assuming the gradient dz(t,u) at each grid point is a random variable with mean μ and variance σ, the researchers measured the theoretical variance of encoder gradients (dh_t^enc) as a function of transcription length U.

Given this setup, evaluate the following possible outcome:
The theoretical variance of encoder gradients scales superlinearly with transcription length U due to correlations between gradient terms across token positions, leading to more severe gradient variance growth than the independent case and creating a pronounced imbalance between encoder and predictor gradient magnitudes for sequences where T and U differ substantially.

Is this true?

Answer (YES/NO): NO